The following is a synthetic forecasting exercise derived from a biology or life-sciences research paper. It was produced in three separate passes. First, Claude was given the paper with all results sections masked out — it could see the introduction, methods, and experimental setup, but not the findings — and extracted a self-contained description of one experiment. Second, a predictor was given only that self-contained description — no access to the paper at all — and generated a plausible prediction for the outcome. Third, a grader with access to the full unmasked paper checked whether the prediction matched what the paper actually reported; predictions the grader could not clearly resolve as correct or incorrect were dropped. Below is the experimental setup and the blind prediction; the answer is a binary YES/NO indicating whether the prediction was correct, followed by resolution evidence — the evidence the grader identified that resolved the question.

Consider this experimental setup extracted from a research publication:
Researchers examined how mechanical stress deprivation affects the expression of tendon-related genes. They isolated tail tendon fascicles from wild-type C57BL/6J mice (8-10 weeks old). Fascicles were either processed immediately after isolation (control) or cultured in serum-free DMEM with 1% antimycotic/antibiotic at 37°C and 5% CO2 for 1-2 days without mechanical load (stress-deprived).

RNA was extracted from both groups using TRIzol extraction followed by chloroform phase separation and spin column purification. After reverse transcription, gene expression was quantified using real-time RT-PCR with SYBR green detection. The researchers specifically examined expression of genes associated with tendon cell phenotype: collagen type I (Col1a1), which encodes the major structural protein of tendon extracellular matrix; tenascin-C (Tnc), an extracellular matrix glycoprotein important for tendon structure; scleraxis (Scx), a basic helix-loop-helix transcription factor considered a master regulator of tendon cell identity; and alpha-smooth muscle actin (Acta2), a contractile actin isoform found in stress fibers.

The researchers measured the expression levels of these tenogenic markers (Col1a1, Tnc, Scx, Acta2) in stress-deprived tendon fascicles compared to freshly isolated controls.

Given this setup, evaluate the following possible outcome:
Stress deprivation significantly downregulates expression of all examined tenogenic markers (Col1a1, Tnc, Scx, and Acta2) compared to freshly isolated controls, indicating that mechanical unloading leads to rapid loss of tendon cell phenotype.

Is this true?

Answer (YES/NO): YES